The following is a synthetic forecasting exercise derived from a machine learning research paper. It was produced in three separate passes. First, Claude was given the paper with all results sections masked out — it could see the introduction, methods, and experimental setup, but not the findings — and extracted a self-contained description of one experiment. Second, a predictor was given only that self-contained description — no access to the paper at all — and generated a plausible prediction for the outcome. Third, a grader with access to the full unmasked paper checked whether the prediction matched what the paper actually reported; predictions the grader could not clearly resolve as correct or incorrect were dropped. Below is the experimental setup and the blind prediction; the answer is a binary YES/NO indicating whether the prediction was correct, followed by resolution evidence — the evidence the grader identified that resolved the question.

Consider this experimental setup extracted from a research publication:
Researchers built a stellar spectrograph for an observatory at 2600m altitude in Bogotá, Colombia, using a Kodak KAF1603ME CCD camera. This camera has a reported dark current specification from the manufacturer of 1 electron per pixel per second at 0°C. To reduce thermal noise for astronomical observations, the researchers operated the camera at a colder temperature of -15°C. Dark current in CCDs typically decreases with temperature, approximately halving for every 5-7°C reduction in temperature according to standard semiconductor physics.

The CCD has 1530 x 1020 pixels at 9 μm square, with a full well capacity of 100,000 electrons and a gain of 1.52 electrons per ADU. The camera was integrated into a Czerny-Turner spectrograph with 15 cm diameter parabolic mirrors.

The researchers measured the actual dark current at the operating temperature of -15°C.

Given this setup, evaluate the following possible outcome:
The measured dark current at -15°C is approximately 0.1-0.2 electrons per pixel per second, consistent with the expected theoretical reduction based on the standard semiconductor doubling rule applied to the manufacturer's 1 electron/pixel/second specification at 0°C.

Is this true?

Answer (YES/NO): NO